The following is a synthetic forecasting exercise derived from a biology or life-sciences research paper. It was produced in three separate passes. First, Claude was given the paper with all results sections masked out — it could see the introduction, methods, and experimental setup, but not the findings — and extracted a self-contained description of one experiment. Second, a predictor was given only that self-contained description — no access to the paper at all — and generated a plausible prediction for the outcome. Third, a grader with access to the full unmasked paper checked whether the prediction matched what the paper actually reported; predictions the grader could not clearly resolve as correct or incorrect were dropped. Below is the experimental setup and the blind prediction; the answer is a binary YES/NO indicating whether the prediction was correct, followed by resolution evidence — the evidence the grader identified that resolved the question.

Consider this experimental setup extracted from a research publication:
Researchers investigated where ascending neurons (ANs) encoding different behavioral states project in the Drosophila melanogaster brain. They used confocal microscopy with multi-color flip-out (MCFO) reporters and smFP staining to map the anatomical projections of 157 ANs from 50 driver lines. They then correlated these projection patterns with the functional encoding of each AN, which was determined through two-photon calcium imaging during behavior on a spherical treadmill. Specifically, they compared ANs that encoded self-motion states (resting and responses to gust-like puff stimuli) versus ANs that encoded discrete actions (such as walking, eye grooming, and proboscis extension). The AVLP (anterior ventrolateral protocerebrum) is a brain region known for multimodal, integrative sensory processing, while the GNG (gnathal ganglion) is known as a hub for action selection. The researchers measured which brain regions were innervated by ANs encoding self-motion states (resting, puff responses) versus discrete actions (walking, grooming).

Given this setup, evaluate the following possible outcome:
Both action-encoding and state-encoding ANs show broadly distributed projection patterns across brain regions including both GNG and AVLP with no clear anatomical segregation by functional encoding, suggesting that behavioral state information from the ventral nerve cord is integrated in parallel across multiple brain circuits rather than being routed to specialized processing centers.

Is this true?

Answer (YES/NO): NO